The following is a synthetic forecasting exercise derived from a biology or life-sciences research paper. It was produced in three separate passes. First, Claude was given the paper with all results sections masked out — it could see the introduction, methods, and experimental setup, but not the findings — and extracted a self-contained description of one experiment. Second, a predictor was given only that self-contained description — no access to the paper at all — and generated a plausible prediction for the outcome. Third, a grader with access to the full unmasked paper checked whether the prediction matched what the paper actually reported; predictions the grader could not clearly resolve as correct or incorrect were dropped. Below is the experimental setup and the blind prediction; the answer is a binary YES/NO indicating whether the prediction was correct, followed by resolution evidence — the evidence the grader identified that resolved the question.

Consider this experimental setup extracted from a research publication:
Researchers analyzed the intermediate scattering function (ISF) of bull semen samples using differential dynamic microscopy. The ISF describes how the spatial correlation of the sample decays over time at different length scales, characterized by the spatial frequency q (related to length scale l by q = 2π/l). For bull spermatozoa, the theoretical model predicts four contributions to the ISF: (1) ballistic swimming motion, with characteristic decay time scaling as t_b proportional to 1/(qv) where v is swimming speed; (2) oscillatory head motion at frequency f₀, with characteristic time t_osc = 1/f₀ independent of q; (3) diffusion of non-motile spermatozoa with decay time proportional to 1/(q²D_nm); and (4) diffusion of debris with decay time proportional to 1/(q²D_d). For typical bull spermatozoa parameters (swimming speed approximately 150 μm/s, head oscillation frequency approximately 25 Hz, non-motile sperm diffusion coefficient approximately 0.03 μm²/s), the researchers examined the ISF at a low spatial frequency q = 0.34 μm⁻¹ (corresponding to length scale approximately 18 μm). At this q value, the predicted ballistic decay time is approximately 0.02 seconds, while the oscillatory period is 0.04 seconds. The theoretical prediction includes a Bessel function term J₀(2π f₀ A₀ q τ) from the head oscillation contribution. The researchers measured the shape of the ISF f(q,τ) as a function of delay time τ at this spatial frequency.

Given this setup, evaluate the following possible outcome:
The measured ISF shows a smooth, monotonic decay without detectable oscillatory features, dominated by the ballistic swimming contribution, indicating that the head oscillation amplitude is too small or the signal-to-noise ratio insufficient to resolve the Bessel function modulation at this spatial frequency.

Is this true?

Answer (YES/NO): NO